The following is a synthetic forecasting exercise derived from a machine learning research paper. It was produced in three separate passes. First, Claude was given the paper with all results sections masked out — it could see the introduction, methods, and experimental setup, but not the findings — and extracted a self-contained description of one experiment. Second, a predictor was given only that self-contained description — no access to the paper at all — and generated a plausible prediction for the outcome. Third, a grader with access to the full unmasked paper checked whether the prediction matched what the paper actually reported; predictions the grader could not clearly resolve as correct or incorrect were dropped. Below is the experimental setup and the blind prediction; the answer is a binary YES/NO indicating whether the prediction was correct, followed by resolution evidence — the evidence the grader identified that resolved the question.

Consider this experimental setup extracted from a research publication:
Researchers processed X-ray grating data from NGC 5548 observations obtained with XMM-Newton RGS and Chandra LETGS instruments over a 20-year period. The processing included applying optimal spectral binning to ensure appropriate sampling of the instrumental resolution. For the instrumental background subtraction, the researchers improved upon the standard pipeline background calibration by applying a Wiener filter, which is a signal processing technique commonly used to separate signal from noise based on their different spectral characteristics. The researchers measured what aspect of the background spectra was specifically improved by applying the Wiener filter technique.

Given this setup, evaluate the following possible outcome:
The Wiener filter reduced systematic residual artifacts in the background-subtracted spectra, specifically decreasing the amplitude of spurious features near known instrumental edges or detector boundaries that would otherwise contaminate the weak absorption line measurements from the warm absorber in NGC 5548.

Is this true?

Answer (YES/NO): NO